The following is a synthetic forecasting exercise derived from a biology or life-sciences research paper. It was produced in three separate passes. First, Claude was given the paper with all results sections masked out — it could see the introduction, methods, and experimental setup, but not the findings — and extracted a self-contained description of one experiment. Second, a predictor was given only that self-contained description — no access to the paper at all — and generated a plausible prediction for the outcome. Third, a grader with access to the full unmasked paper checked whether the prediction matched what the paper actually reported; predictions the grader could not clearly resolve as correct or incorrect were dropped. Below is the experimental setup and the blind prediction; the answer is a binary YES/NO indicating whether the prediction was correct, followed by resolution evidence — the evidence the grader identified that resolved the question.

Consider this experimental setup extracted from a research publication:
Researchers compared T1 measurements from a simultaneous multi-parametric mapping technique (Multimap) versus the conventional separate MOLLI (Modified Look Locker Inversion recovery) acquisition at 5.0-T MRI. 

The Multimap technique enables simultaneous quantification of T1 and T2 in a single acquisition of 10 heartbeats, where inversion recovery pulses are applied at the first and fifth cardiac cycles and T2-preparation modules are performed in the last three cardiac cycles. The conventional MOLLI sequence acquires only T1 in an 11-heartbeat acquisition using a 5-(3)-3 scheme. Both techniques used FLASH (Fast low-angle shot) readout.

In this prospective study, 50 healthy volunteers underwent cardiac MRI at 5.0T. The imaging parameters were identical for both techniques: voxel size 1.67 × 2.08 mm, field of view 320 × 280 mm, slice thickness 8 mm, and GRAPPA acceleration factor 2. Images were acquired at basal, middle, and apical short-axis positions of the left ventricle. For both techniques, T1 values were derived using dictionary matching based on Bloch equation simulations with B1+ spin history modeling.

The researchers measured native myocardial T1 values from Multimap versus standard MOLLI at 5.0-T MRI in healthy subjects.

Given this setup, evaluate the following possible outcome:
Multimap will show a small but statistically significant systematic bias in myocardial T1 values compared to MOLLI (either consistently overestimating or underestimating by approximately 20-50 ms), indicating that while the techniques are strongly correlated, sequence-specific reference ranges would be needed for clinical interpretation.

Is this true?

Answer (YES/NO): NO